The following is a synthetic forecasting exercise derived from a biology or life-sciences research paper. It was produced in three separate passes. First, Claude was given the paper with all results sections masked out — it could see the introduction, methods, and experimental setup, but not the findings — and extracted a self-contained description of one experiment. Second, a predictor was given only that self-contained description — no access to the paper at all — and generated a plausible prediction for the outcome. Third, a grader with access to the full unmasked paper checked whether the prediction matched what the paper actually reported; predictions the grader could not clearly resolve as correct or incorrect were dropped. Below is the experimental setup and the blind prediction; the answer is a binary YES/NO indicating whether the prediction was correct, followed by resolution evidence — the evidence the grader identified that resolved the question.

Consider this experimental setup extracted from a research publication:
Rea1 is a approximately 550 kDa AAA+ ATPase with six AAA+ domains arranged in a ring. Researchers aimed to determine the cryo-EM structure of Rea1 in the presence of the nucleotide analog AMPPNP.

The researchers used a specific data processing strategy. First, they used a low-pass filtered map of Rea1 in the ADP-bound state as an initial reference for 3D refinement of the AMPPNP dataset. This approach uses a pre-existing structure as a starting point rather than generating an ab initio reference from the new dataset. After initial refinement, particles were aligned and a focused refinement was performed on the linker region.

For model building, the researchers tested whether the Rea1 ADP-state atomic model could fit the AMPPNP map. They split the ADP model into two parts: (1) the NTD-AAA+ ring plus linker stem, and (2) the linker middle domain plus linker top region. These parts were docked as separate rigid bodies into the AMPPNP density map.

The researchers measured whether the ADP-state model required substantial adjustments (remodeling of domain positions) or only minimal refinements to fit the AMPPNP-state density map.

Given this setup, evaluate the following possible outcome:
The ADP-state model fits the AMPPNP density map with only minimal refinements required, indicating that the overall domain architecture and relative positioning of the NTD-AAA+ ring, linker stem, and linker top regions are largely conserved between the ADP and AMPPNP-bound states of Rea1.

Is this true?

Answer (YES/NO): YES